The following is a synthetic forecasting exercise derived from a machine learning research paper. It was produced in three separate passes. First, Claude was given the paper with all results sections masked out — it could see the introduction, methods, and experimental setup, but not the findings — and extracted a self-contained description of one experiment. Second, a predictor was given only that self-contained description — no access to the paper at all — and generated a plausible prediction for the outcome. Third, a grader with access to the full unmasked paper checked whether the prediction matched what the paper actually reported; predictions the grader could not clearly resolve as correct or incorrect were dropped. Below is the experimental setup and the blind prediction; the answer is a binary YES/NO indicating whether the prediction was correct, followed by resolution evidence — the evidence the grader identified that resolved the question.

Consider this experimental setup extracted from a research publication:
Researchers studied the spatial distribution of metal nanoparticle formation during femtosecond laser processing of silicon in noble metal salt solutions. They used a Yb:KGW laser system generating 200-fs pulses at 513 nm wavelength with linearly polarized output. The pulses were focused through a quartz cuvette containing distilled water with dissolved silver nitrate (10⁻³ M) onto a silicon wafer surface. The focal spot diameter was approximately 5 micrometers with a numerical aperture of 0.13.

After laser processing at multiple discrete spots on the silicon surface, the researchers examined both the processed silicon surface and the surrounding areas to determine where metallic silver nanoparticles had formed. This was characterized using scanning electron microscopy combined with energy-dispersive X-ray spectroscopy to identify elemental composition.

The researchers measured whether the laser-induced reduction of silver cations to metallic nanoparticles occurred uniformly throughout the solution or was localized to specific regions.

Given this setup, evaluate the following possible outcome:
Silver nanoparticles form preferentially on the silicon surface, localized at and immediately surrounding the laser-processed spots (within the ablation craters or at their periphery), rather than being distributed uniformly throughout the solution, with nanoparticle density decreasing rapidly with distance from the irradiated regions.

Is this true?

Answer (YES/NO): YES